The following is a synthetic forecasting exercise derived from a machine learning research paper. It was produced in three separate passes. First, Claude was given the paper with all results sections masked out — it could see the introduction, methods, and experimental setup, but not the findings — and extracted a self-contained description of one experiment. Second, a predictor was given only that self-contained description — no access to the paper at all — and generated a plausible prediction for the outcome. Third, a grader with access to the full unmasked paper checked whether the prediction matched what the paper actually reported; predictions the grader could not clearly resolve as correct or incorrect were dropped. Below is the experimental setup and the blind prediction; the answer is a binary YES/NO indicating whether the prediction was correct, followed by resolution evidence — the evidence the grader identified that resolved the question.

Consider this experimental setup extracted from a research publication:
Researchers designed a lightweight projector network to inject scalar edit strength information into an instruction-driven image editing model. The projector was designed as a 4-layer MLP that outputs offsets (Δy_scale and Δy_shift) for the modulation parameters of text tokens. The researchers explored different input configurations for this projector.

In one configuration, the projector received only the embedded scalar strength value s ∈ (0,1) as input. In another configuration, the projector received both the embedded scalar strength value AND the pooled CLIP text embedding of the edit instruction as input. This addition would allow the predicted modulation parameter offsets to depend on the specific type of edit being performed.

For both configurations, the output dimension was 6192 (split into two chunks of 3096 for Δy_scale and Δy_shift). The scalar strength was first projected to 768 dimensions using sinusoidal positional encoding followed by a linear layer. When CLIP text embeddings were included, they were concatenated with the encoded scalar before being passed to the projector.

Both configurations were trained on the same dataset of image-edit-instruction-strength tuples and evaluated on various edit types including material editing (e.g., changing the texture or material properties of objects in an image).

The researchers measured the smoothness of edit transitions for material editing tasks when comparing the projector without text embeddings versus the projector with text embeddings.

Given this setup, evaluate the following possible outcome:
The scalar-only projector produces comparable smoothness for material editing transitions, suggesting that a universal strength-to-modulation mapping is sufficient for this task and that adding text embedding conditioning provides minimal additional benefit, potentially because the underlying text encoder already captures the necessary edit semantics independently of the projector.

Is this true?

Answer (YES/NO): NO